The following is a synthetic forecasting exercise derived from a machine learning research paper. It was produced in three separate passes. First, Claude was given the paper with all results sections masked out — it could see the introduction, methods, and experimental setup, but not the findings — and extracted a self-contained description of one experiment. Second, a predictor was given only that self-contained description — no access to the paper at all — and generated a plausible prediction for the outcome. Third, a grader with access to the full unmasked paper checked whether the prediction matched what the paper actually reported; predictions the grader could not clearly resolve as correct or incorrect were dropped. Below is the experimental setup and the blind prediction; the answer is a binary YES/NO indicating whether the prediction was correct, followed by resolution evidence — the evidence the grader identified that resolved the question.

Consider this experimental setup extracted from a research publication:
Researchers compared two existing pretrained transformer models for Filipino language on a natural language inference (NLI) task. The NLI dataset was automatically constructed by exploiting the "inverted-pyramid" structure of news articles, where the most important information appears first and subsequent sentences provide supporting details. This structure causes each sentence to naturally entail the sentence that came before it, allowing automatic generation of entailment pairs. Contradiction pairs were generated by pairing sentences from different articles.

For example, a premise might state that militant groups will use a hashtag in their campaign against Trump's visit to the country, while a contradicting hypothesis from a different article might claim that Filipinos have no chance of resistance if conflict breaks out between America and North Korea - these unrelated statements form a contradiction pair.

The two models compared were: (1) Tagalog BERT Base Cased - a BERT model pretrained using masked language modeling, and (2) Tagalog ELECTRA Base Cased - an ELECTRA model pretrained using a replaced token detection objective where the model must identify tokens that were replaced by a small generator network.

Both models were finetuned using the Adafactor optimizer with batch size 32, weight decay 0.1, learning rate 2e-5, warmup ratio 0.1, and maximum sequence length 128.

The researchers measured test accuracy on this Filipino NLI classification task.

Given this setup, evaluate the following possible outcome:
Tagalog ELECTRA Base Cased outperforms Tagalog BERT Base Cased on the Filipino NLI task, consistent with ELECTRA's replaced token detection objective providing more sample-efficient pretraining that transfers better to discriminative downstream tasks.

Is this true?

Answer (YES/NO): YES